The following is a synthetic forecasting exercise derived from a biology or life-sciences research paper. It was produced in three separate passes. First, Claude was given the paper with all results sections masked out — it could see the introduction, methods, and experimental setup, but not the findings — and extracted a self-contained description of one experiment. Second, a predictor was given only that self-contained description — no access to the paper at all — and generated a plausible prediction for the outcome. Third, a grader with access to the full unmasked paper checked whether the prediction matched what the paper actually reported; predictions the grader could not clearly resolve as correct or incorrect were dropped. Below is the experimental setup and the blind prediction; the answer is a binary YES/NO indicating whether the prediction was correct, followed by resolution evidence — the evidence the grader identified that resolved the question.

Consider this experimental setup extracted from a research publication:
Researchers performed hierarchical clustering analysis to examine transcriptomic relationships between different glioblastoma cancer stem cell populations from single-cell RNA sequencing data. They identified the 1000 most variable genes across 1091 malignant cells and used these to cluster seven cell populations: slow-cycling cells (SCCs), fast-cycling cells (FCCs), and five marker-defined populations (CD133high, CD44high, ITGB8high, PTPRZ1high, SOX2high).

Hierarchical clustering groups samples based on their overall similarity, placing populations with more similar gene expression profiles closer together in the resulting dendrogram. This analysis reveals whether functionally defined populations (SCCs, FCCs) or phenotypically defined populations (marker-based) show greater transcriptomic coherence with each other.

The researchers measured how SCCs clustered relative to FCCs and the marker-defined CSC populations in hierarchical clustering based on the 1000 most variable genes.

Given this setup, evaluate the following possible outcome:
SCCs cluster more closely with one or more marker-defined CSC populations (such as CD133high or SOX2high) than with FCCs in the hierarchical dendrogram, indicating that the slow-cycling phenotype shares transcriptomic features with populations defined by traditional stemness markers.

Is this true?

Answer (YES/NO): NO